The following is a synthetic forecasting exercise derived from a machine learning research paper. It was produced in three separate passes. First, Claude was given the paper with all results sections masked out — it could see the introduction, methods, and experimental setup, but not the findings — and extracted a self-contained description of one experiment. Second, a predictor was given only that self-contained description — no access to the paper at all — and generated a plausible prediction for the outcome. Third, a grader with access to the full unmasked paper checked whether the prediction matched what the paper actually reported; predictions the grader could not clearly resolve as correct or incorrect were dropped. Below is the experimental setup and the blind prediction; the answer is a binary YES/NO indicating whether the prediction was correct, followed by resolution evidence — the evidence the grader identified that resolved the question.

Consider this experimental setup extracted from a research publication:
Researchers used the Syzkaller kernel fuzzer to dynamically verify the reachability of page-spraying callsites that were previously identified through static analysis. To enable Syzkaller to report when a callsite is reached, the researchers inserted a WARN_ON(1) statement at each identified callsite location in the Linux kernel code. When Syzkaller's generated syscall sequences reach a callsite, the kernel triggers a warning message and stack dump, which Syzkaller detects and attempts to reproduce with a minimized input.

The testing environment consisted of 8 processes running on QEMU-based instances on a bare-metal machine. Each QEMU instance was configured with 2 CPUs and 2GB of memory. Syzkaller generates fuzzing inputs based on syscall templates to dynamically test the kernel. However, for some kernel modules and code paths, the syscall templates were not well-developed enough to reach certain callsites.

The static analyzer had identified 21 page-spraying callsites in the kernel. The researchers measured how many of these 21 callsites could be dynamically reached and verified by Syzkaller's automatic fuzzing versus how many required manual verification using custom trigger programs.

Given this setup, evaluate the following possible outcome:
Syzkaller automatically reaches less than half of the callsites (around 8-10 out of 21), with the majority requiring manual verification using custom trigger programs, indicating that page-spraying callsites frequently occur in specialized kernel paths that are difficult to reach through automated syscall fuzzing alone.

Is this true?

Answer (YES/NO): NO